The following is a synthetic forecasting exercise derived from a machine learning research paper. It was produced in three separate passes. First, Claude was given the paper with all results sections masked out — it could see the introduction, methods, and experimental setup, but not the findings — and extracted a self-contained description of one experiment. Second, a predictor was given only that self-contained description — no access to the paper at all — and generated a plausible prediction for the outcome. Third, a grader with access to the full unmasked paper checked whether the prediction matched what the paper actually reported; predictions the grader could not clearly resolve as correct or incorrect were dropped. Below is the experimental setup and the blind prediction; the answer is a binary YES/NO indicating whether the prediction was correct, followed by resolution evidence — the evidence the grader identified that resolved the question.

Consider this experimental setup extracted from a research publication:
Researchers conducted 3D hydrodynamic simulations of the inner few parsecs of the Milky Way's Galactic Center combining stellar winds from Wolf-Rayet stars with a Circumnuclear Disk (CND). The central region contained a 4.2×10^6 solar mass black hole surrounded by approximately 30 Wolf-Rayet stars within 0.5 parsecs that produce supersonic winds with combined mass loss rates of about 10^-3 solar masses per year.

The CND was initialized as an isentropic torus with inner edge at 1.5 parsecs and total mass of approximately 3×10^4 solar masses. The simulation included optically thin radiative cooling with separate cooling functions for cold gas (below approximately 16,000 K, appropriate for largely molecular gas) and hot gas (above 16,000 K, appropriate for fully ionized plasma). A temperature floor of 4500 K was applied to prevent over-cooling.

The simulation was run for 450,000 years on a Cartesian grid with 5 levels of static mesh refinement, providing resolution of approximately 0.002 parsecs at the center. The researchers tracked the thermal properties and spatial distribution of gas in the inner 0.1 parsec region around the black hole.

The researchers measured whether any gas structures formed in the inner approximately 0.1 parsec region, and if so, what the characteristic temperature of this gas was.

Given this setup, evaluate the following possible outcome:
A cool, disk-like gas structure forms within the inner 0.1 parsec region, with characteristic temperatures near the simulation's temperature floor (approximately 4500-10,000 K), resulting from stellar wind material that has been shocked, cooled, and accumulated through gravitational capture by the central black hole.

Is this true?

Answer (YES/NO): NO